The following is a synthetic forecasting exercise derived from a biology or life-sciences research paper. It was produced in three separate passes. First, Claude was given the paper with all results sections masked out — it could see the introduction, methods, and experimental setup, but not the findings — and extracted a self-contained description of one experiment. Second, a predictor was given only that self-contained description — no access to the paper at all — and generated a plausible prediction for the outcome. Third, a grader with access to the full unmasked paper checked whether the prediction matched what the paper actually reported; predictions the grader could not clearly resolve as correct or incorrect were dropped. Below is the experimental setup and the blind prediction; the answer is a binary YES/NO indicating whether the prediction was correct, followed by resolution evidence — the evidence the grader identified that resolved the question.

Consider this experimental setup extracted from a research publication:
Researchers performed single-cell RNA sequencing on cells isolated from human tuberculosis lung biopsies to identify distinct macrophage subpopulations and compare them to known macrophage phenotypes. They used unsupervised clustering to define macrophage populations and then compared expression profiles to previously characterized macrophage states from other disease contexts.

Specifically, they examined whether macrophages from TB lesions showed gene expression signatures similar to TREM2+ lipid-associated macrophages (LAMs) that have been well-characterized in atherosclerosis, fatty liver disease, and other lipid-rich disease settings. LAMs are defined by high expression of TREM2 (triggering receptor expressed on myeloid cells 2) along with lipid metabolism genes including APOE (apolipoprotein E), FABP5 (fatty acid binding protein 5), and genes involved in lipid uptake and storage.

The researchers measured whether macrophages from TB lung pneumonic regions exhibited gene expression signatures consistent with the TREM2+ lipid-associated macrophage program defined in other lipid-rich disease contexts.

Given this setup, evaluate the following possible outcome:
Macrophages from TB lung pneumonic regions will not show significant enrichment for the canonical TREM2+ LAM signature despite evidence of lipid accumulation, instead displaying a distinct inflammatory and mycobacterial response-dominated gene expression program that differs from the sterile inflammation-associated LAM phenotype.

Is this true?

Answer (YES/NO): NO